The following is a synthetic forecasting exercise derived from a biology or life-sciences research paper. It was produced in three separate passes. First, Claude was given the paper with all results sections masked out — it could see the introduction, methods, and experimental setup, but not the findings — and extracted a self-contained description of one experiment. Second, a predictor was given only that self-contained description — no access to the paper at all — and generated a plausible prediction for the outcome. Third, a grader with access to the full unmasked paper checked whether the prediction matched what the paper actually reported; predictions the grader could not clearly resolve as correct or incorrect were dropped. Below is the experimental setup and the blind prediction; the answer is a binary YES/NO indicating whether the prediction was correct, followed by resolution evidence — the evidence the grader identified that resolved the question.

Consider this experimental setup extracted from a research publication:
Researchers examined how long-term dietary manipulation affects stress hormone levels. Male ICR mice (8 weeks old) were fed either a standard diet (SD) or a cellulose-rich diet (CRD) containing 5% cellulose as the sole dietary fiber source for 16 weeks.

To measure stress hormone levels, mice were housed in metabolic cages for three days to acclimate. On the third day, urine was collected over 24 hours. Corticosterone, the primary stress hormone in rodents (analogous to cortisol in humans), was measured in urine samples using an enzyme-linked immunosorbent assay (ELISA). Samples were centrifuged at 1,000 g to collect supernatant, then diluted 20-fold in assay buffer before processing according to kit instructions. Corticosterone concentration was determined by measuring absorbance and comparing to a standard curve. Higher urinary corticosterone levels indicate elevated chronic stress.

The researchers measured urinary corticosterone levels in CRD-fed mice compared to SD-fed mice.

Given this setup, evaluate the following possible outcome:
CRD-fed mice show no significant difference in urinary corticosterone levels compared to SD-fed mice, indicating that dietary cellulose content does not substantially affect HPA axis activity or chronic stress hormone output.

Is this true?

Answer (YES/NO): NO